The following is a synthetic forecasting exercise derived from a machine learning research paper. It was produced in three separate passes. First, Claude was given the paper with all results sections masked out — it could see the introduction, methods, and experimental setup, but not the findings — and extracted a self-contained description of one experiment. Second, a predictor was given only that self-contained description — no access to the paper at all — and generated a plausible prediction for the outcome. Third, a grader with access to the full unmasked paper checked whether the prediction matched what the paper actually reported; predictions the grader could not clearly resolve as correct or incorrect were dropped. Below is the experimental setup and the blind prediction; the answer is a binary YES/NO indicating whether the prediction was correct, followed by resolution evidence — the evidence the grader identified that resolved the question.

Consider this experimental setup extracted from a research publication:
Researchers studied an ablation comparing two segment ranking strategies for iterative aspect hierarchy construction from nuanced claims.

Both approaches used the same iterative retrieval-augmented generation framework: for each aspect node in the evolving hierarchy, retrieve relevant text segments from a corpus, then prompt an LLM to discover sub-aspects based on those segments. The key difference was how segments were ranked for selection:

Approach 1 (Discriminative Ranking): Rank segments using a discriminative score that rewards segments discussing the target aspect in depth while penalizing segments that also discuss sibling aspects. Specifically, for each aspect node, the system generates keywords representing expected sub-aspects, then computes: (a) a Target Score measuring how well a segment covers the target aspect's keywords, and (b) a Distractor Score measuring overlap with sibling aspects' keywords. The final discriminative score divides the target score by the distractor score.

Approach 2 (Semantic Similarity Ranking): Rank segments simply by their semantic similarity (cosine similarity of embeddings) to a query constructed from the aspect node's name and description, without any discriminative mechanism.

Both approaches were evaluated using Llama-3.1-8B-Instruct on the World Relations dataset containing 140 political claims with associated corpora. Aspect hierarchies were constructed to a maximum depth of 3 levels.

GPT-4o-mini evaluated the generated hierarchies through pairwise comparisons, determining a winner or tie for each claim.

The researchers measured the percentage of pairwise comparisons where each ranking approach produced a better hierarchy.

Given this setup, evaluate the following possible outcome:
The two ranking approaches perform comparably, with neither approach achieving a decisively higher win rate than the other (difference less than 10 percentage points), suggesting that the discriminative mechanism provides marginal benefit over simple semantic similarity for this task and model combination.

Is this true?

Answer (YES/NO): YES